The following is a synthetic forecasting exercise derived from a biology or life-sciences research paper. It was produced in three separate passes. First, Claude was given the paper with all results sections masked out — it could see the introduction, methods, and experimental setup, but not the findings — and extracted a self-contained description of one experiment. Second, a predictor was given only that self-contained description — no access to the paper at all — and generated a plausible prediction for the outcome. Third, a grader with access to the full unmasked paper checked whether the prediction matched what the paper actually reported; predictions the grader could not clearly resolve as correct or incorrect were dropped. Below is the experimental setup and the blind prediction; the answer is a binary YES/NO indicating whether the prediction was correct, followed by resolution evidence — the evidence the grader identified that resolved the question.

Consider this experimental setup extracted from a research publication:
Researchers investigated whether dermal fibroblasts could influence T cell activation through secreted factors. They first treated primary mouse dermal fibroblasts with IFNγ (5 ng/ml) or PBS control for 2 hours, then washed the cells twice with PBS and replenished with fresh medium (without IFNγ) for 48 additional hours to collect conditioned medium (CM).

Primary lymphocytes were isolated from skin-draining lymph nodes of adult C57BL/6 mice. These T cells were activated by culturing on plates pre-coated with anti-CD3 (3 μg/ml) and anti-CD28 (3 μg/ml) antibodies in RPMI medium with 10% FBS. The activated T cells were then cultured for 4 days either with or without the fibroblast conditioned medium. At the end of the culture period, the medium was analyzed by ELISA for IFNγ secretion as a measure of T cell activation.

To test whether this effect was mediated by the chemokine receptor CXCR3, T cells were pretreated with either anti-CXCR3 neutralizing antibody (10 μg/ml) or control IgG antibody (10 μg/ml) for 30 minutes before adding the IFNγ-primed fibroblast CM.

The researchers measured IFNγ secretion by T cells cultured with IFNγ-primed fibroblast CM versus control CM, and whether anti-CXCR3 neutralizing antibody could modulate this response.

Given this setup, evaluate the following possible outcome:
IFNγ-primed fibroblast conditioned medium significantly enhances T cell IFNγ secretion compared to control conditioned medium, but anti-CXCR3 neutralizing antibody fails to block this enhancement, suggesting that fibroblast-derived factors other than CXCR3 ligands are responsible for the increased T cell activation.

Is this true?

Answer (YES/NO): NO